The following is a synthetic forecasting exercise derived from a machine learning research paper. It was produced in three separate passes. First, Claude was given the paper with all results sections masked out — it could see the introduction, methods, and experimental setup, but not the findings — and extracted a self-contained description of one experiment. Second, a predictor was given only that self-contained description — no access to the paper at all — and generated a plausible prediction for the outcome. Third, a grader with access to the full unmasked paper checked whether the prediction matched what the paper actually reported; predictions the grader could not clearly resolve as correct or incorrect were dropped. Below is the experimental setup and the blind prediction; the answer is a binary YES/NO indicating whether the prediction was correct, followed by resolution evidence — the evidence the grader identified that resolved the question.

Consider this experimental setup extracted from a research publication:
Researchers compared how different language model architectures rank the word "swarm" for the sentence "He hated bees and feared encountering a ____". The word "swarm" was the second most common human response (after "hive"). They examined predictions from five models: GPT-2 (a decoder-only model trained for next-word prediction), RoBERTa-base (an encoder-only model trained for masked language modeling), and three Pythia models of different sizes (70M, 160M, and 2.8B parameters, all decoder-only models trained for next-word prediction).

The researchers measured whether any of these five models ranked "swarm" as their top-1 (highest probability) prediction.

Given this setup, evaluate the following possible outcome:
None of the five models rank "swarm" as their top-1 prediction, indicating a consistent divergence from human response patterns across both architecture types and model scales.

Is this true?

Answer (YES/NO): NO